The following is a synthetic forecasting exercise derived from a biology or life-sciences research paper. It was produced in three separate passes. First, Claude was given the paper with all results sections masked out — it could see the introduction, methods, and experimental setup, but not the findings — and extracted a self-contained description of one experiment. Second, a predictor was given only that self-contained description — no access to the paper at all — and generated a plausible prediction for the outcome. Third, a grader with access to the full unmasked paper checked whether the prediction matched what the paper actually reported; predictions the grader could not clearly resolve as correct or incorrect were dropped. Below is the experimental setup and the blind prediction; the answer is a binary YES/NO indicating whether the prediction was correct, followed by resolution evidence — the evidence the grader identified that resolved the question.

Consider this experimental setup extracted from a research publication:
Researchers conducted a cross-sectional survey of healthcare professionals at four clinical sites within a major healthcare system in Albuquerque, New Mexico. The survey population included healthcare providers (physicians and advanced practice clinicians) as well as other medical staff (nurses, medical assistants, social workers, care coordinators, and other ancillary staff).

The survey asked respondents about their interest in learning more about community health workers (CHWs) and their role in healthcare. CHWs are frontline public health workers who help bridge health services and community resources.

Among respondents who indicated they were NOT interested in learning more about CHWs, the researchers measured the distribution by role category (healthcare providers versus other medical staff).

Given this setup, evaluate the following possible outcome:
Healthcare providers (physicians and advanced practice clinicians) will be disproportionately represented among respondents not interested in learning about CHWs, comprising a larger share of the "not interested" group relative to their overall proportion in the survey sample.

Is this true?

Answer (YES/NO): NO